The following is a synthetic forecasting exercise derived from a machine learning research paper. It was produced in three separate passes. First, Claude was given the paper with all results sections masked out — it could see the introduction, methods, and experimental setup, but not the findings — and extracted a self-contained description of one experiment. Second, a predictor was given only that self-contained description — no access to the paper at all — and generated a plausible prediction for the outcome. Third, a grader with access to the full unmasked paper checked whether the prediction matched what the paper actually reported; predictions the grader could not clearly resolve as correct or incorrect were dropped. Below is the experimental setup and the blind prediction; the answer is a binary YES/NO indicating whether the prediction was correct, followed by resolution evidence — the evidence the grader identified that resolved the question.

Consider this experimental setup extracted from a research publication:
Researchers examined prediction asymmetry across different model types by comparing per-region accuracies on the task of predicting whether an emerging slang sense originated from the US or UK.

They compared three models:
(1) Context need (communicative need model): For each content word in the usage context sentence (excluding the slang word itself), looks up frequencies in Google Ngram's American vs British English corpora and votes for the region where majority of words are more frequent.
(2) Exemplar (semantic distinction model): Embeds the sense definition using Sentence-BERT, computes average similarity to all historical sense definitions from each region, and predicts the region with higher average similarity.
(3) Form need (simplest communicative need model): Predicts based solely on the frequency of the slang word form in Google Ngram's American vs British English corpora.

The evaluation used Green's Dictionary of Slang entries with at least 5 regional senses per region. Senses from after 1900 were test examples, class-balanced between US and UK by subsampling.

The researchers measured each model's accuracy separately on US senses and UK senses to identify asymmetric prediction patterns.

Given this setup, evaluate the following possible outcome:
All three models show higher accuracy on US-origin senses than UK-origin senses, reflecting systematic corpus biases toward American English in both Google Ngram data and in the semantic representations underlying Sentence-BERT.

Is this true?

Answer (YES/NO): NO